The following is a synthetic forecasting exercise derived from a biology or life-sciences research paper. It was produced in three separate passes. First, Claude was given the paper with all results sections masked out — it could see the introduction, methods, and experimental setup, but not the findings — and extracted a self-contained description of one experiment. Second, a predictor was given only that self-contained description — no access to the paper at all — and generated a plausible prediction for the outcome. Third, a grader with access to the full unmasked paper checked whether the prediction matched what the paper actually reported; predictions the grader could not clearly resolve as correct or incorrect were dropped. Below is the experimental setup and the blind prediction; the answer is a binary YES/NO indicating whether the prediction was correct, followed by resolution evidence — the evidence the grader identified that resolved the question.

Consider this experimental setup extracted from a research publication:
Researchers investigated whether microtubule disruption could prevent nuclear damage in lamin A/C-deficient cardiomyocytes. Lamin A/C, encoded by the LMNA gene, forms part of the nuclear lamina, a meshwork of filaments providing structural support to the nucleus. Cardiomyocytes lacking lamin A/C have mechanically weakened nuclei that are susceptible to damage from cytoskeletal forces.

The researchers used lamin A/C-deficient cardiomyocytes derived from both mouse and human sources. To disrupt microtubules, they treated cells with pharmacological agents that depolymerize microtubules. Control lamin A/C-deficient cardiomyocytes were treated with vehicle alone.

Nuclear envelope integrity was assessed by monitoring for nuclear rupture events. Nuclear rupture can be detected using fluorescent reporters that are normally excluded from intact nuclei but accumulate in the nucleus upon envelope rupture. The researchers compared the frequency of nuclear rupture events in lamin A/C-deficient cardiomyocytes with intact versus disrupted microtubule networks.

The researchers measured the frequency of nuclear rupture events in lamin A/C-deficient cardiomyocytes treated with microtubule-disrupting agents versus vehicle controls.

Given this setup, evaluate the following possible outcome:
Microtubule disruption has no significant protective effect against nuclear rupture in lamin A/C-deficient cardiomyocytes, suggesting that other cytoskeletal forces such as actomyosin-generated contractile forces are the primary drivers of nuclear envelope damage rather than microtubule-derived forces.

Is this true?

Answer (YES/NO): NO